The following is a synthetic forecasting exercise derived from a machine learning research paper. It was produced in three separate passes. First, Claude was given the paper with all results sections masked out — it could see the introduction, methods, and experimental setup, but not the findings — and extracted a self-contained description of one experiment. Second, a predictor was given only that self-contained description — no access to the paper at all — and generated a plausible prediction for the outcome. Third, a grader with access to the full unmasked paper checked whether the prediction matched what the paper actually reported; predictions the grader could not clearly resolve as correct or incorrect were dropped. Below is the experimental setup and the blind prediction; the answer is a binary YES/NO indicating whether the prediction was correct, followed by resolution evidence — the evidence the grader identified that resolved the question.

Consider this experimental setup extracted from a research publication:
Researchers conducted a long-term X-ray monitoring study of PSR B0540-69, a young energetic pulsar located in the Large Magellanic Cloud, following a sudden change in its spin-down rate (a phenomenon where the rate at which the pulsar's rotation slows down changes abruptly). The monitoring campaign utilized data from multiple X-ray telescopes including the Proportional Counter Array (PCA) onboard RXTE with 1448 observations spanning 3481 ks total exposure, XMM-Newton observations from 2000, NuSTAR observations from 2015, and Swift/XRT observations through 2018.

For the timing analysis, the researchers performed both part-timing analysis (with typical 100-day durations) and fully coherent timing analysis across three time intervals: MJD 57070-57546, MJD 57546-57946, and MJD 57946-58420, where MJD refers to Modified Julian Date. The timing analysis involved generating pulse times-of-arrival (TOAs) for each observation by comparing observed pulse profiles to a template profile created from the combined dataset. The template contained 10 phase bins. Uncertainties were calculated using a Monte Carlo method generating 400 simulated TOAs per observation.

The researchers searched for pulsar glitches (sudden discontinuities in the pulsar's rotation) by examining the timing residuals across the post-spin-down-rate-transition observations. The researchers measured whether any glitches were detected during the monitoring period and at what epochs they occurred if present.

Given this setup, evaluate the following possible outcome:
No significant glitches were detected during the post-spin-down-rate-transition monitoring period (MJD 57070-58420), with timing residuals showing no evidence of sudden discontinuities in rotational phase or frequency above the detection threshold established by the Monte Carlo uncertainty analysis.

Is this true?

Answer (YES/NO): NO